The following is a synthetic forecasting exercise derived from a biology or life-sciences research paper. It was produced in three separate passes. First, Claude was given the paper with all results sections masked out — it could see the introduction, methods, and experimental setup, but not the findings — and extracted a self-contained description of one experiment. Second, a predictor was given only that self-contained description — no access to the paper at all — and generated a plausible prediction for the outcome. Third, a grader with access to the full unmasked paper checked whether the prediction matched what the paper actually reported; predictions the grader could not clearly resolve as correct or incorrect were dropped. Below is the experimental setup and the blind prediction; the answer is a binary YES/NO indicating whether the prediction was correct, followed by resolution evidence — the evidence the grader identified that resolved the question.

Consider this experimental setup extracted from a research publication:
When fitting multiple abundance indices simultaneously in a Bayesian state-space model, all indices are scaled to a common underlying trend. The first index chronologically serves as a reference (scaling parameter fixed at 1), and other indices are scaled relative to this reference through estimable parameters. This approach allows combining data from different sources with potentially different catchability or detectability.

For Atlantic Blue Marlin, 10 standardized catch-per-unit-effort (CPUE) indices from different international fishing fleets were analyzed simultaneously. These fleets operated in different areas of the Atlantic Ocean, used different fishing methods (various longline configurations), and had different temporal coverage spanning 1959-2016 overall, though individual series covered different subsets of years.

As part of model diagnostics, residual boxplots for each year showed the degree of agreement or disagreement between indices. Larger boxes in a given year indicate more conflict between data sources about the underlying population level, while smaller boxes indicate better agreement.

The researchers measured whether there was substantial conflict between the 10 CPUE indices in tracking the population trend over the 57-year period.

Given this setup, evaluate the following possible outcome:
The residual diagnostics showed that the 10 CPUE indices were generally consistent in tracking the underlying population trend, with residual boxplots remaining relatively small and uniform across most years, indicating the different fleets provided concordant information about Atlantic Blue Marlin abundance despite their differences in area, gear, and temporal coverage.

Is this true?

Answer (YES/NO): NO